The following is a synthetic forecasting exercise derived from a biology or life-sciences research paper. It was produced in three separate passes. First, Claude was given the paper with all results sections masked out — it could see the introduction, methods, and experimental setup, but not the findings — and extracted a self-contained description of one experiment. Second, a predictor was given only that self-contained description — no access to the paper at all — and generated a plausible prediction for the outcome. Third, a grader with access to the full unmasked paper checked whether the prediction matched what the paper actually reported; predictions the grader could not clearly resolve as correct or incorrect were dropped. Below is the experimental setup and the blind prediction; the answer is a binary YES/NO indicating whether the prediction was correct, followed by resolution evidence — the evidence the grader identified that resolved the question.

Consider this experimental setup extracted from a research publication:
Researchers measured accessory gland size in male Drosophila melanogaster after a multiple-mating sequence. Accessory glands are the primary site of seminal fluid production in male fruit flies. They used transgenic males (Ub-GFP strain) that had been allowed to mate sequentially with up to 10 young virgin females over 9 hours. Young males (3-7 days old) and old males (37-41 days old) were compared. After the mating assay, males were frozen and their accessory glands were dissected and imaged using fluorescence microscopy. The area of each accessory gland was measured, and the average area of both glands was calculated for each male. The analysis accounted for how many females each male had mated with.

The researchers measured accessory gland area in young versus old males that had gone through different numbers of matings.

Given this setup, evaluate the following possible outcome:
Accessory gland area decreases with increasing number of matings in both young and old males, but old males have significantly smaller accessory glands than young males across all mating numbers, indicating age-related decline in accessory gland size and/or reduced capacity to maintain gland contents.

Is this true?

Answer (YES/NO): NO